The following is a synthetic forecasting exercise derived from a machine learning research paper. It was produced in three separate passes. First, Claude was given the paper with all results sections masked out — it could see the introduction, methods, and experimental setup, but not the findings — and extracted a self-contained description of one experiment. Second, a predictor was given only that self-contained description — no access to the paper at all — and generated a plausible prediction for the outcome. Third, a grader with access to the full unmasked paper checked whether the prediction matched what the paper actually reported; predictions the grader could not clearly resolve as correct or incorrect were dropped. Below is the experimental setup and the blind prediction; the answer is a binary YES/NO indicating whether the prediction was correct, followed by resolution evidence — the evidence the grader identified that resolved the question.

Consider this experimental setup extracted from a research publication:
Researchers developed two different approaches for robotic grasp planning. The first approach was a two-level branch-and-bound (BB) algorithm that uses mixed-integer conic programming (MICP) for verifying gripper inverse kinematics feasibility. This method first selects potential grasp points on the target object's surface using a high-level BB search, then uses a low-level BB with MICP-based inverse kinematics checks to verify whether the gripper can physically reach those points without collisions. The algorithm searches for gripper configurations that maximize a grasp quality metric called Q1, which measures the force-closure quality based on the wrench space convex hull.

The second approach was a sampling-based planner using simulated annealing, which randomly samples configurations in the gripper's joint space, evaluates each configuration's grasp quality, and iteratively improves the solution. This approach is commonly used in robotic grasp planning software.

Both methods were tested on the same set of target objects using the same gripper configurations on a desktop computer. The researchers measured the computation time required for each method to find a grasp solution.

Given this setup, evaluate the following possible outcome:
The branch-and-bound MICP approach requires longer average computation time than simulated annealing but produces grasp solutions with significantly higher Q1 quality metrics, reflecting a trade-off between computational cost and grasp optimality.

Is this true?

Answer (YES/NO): YES